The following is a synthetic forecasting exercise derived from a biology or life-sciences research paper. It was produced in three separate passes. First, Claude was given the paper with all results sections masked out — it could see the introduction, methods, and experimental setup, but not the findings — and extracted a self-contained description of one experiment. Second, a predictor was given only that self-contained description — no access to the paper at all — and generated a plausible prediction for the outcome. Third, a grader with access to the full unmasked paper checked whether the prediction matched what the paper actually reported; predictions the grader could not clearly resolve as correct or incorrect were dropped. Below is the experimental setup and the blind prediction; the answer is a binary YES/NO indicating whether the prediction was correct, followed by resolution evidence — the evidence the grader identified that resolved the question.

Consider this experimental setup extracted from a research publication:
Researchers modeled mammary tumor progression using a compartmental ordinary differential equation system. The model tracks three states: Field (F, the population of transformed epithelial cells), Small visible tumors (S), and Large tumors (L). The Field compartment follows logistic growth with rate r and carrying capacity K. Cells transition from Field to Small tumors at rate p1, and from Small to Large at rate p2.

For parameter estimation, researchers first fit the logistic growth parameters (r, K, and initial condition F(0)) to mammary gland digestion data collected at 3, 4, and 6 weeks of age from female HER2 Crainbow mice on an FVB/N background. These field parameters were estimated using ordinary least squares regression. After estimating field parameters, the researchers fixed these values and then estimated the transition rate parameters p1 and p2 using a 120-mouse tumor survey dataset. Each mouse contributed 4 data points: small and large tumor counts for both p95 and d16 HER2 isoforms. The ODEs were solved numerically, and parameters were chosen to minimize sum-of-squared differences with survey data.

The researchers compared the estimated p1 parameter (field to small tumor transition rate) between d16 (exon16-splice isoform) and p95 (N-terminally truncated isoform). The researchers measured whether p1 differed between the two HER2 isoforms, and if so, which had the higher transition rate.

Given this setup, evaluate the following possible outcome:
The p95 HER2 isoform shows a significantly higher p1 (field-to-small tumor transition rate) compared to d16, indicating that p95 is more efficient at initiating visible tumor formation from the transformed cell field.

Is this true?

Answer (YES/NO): YES